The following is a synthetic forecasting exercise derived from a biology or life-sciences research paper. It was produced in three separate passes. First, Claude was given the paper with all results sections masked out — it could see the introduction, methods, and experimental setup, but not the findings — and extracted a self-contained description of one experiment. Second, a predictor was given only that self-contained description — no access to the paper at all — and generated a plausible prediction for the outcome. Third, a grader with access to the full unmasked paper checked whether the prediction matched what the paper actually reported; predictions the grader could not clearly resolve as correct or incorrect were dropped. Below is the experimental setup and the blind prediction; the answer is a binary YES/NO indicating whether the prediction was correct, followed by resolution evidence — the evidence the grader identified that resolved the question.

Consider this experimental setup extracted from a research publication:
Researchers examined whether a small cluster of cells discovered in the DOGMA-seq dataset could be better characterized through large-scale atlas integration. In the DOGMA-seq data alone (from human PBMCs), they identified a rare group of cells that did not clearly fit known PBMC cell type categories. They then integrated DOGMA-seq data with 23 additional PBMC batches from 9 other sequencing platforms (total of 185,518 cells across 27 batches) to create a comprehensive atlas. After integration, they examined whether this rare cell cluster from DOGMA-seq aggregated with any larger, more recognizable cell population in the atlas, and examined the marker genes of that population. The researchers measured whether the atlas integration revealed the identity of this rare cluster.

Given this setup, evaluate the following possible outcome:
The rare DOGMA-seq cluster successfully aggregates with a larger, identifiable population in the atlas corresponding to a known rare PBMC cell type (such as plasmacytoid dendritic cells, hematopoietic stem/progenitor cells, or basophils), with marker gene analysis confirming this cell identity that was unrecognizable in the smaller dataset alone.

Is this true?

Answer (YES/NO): NO